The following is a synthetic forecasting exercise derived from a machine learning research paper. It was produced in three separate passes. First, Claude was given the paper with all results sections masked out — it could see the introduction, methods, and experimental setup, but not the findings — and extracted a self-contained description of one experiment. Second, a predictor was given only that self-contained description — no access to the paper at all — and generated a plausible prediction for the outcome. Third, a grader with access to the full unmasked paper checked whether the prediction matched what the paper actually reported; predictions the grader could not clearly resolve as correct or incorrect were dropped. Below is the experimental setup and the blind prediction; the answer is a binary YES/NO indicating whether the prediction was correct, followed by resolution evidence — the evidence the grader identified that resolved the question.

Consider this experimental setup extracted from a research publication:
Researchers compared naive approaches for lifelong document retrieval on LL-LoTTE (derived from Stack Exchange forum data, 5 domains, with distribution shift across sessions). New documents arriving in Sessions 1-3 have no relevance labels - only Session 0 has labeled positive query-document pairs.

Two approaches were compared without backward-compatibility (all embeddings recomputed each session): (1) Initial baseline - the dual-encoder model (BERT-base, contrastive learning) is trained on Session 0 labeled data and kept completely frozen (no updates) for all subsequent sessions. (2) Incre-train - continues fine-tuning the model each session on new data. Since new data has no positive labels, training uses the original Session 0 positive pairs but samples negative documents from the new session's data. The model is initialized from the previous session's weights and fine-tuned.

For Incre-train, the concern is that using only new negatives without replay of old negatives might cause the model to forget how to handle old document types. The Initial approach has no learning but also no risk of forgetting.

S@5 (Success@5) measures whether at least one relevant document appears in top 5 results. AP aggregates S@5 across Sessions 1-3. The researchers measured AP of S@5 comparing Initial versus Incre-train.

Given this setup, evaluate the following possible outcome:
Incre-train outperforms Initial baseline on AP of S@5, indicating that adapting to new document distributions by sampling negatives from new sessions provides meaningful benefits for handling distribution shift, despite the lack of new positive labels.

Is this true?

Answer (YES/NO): NO